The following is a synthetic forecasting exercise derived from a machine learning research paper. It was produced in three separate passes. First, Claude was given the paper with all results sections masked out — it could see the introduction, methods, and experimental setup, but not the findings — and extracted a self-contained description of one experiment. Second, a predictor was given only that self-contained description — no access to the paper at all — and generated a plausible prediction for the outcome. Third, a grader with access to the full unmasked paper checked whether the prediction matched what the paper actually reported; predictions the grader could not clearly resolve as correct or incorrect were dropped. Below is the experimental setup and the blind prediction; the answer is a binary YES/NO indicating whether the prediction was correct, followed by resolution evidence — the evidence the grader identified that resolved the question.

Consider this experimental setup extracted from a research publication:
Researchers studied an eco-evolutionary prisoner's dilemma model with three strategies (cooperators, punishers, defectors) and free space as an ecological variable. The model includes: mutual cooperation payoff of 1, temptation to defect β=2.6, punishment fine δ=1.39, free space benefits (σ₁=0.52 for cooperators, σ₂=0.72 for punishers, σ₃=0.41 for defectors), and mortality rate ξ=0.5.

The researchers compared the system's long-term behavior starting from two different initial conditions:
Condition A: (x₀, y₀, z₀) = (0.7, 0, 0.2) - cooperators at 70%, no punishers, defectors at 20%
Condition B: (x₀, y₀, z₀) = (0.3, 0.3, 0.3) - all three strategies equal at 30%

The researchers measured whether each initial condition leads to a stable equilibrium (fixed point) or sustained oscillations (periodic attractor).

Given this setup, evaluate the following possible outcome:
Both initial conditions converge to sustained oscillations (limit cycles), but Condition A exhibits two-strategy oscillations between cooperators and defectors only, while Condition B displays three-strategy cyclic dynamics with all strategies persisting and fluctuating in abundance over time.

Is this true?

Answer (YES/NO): NO